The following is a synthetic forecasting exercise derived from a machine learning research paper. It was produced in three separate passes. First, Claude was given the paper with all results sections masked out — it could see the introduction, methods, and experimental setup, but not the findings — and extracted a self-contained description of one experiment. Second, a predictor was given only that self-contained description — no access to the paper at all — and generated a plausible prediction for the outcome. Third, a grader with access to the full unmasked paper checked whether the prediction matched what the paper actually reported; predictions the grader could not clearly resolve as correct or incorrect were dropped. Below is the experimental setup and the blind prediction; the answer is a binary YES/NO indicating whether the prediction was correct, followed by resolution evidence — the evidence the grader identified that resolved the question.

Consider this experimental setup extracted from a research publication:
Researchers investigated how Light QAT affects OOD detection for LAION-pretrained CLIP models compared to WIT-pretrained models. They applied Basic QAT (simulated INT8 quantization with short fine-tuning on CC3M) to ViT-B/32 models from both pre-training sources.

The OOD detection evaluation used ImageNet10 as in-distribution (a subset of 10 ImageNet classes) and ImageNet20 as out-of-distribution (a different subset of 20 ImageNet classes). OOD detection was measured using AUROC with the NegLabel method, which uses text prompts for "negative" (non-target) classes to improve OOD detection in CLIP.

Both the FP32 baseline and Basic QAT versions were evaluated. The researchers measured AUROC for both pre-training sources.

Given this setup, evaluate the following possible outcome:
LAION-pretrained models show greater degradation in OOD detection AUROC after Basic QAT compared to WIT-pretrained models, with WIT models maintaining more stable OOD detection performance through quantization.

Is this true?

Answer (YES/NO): YES